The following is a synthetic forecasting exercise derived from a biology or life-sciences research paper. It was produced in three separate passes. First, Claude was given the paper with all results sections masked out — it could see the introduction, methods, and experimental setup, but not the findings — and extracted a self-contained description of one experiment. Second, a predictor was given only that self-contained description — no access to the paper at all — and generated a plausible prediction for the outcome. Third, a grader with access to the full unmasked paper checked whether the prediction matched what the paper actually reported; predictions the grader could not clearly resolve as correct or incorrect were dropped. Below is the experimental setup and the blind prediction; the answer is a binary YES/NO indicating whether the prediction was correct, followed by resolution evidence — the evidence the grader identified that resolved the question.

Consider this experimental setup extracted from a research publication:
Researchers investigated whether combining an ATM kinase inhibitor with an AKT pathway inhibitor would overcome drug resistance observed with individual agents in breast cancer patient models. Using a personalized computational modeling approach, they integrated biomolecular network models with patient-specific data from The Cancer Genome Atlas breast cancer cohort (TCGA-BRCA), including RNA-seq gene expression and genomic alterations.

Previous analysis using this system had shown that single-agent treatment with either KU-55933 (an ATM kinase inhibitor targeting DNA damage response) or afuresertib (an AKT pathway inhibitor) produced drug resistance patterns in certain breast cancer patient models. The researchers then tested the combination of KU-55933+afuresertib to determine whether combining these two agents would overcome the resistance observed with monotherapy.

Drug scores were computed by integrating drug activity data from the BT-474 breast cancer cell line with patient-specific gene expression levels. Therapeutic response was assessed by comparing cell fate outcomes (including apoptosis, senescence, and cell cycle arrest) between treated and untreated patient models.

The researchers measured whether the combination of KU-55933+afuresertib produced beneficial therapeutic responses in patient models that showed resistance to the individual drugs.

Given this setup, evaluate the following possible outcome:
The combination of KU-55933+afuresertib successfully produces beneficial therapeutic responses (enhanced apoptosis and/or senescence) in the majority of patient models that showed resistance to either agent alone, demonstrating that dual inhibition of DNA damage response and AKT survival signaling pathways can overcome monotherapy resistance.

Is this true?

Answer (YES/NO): NO